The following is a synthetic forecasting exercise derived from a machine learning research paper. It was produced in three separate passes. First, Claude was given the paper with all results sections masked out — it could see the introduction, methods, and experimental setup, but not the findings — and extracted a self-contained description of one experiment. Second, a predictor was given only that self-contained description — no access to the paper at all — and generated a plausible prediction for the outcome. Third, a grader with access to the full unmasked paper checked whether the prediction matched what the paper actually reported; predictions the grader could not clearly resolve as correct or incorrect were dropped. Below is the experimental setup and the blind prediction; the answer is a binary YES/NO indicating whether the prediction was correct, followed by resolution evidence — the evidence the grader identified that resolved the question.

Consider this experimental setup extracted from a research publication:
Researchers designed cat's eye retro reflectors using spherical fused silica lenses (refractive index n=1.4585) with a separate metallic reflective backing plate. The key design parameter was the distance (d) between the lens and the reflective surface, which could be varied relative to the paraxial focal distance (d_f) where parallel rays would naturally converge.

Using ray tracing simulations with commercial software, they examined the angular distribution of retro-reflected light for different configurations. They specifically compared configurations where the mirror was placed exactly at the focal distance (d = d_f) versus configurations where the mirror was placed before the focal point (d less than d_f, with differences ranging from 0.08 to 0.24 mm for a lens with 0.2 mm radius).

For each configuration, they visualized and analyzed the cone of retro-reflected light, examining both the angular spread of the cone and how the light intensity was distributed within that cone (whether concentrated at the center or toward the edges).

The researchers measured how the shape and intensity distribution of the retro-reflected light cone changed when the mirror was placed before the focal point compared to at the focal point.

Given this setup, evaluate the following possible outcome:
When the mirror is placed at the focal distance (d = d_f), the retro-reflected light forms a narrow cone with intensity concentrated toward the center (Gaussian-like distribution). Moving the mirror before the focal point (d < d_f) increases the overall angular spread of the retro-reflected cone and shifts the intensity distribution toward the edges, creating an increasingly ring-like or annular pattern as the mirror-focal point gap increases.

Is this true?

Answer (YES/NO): NO